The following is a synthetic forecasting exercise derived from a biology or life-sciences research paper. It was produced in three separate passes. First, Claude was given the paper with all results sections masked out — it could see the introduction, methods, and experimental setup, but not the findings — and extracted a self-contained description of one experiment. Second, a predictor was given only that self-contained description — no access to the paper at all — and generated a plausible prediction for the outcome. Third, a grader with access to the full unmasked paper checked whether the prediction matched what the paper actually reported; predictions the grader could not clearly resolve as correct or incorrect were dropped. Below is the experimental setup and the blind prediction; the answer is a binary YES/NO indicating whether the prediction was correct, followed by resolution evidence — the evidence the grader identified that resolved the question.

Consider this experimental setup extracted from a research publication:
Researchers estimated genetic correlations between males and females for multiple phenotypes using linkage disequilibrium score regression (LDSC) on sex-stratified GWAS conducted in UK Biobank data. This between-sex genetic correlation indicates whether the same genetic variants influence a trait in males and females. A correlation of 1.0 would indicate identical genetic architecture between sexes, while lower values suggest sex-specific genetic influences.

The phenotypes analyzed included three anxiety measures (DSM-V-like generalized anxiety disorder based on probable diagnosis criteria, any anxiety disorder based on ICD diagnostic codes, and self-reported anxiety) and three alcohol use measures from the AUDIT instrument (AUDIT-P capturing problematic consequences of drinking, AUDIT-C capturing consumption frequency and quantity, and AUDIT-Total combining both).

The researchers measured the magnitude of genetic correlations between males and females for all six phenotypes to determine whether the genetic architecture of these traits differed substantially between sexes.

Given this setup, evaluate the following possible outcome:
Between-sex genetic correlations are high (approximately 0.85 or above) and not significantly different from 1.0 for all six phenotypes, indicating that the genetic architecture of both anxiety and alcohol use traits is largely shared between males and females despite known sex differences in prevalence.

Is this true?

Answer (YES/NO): NO